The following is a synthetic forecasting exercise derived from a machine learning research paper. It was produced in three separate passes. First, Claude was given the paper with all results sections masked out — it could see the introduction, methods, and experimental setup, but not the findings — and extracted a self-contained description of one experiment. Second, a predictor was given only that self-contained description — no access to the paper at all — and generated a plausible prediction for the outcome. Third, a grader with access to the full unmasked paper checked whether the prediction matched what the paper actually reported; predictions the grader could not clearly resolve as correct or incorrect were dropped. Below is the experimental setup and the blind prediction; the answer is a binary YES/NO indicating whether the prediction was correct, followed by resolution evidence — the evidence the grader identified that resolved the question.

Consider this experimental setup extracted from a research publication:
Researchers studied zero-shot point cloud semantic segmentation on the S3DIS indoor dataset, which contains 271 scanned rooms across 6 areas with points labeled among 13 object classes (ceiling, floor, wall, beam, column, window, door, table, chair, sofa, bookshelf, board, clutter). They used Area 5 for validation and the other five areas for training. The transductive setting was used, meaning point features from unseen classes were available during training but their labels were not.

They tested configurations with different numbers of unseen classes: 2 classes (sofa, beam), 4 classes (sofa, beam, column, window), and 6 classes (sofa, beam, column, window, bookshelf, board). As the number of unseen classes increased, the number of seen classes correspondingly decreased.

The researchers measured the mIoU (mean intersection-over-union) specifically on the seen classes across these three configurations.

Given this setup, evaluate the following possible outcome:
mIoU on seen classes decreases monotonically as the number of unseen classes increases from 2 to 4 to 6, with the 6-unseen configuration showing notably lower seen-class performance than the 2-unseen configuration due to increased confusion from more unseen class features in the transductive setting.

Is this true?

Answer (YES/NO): NO